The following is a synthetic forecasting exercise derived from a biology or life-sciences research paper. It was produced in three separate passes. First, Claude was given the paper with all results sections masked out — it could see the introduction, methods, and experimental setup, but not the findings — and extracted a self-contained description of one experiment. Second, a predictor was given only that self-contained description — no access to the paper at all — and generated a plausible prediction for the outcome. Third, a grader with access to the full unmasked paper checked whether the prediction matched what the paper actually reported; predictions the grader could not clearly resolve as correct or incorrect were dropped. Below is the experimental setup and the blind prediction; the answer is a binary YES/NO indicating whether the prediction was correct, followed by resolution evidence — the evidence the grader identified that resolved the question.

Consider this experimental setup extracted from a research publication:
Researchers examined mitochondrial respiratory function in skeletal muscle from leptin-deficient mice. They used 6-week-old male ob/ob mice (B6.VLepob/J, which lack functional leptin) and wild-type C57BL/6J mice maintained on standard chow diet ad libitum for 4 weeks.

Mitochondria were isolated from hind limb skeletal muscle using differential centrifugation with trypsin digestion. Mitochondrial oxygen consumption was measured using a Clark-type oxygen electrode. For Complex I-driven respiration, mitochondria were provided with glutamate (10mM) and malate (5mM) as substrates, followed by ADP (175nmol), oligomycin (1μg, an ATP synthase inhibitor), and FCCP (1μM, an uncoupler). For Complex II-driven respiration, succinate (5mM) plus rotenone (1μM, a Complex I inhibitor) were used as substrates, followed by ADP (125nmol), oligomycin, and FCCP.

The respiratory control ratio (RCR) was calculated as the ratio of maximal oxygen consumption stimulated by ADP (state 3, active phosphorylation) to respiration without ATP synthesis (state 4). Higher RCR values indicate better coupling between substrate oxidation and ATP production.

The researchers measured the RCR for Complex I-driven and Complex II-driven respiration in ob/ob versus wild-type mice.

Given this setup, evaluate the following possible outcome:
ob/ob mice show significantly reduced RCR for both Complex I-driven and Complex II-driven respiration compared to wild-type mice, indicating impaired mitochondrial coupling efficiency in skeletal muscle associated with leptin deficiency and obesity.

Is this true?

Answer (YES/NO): NO